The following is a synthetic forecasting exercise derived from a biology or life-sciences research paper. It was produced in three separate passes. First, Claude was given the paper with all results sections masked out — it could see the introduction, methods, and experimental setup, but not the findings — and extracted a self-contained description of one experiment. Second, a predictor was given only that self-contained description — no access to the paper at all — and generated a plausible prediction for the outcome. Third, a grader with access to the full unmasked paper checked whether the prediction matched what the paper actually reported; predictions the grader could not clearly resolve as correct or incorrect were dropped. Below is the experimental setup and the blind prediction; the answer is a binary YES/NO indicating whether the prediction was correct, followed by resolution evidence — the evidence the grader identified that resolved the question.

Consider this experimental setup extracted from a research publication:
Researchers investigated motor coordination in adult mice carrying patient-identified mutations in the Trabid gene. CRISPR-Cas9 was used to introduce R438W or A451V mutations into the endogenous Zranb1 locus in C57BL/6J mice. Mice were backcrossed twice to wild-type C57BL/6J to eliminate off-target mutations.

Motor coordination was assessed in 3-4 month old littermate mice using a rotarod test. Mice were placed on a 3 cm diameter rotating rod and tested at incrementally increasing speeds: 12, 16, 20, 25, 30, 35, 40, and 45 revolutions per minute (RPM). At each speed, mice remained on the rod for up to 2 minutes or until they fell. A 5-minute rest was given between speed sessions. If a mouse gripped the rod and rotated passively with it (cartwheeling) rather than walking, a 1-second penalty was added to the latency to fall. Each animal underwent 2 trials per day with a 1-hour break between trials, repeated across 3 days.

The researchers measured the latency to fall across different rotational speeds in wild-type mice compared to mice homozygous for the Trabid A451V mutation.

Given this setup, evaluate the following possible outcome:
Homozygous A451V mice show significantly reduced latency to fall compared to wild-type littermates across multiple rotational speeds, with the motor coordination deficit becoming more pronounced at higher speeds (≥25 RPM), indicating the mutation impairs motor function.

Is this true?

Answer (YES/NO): NO